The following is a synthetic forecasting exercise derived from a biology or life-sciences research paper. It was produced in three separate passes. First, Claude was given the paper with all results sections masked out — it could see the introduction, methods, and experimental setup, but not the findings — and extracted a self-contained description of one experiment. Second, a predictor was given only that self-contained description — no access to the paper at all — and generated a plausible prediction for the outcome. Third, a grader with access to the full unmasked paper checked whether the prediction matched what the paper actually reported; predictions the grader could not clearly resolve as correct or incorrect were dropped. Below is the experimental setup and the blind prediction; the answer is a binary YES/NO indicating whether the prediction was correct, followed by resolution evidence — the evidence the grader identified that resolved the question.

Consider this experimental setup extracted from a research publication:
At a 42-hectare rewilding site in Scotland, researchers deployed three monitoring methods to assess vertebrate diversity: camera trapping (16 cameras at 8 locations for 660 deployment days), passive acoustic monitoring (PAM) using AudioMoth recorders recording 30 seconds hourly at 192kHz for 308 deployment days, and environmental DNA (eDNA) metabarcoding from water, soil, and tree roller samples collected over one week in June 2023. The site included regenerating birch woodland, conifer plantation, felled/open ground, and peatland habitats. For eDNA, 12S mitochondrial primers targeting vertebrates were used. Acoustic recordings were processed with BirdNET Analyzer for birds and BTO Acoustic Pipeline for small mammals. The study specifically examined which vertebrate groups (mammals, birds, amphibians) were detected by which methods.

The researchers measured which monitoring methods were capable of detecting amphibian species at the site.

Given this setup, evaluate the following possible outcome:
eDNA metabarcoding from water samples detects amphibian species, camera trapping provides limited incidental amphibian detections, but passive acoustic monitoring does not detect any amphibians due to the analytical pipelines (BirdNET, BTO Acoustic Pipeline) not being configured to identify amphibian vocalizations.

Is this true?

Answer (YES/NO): NO